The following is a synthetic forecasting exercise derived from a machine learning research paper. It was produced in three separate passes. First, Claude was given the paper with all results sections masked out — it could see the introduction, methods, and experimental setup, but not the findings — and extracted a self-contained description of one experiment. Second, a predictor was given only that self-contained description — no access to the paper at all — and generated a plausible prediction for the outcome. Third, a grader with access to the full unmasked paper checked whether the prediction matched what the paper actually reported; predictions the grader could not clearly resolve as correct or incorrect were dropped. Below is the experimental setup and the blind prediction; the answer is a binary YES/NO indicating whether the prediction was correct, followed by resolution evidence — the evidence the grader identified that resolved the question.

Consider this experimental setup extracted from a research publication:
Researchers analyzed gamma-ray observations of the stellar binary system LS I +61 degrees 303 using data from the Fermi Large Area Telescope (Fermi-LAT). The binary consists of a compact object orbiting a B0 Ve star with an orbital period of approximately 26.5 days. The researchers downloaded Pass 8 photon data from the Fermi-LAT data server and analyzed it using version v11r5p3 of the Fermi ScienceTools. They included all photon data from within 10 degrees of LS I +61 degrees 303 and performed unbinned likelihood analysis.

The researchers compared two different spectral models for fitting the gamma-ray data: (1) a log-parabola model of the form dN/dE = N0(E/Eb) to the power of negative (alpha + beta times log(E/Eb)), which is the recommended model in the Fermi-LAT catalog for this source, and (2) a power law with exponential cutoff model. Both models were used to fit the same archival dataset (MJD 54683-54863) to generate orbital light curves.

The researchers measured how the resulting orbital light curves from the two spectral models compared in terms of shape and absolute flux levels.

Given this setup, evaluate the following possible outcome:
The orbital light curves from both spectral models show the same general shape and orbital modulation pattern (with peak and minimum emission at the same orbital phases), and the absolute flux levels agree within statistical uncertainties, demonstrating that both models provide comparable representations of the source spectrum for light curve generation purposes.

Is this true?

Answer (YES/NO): NO